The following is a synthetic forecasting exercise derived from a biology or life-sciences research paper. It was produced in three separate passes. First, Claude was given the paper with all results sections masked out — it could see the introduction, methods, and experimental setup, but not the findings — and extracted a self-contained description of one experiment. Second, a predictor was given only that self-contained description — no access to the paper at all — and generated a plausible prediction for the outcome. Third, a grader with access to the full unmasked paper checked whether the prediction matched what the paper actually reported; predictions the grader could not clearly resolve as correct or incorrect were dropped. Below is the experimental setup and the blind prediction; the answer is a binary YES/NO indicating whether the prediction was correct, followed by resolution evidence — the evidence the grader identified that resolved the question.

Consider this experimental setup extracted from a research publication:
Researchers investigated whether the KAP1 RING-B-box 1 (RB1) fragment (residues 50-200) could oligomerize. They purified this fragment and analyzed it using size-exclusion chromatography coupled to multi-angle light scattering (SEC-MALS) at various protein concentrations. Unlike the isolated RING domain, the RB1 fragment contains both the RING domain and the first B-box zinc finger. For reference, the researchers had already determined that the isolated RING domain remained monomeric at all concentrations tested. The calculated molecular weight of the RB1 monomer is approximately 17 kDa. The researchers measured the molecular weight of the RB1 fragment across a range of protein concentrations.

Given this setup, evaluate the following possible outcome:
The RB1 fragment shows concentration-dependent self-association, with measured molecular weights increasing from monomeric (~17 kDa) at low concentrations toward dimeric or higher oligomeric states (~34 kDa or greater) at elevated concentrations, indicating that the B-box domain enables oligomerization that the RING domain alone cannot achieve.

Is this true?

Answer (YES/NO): YES